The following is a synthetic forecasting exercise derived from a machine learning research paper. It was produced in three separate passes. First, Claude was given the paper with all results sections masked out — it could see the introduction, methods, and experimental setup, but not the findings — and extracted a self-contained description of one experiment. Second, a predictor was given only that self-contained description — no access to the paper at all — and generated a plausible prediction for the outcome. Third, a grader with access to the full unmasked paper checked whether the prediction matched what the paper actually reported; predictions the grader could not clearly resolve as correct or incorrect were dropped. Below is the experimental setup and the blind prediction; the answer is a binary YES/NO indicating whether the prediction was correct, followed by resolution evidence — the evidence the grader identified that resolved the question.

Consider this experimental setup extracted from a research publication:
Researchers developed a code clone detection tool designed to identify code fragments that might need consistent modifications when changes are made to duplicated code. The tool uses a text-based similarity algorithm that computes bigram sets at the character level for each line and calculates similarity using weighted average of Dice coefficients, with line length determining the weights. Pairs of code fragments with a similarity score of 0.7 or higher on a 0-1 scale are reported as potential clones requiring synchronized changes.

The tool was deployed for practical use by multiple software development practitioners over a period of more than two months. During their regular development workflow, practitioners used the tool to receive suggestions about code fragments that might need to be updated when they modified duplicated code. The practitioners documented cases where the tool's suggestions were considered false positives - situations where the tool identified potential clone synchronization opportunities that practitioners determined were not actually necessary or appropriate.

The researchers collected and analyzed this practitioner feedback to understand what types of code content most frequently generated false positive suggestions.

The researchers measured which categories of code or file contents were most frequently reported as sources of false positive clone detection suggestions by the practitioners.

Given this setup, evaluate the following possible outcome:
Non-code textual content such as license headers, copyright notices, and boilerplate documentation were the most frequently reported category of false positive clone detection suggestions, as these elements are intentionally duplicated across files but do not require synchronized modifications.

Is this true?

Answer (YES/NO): NO